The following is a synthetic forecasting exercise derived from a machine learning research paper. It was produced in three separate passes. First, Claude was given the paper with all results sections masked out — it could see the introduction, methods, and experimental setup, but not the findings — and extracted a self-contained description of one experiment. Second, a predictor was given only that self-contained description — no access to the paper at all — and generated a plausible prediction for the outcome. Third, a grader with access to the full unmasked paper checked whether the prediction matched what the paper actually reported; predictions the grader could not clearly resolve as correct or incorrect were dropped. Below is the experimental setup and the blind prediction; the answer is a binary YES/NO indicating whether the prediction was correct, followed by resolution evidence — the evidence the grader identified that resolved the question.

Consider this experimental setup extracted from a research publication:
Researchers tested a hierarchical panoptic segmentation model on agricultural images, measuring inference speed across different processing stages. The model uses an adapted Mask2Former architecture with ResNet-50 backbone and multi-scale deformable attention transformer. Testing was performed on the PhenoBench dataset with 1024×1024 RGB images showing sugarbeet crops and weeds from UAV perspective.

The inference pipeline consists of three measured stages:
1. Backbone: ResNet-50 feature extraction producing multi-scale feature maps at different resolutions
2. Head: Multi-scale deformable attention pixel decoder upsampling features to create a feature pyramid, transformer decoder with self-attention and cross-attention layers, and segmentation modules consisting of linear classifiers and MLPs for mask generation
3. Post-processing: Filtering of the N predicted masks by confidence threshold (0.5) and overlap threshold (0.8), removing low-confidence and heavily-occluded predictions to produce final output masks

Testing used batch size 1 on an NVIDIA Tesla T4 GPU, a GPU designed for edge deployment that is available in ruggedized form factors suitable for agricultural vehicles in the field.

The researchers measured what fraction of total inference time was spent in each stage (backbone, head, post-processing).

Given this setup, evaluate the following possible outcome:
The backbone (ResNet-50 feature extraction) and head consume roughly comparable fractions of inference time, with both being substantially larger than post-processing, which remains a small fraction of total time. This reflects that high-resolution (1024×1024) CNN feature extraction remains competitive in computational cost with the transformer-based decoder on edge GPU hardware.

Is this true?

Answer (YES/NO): NO